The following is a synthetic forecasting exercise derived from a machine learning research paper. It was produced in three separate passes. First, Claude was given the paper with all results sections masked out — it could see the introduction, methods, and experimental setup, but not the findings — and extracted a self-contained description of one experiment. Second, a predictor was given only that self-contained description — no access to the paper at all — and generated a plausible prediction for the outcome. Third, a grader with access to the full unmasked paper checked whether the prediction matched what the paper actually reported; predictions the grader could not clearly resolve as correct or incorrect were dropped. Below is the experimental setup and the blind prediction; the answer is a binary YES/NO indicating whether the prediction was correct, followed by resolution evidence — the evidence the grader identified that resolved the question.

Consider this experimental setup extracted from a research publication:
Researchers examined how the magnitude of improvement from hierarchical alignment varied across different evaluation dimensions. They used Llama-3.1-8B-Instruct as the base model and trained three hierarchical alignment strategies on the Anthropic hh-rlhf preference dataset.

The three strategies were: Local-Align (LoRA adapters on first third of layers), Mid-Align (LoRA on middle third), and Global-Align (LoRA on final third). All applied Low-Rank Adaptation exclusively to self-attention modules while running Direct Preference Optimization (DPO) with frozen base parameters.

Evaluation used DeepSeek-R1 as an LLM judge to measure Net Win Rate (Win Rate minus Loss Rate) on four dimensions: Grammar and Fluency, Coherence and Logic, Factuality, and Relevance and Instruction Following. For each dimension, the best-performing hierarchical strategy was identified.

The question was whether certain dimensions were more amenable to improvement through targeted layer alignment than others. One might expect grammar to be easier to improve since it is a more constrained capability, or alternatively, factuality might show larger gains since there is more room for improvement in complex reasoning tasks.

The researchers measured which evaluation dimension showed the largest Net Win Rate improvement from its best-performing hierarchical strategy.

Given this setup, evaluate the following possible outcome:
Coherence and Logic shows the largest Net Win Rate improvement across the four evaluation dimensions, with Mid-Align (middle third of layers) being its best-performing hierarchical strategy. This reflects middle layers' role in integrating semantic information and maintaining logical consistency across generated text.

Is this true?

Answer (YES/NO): NO